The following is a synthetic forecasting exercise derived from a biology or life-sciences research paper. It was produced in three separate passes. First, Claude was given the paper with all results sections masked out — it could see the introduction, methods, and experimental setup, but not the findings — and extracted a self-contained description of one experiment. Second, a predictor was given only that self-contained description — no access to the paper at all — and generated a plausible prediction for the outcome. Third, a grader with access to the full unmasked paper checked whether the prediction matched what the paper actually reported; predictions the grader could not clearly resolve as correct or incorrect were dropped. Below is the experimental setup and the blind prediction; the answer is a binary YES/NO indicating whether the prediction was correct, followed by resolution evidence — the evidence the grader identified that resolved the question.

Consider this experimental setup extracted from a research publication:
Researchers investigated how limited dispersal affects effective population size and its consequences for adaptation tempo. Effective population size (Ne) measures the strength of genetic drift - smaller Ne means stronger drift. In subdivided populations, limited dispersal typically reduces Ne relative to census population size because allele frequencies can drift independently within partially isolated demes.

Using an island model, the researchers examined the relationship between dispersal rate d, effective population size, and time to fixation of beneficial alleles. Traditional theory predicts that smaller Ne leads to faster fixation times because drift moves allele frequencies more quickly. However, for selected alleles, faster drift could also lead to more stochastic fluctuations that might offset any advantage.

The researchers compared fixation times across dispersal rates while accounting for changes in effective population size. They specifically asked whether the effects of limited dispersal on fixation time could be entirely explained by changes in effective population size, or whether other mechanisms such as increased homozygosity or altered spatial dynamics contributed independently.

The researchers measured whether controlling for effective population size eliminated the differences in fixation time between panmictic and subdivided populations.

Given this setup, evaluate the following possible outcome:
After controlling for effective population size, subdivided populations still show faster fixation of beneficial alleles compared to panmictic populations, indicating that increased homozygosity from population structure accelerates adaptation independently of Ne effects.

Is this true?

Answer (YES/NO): NO